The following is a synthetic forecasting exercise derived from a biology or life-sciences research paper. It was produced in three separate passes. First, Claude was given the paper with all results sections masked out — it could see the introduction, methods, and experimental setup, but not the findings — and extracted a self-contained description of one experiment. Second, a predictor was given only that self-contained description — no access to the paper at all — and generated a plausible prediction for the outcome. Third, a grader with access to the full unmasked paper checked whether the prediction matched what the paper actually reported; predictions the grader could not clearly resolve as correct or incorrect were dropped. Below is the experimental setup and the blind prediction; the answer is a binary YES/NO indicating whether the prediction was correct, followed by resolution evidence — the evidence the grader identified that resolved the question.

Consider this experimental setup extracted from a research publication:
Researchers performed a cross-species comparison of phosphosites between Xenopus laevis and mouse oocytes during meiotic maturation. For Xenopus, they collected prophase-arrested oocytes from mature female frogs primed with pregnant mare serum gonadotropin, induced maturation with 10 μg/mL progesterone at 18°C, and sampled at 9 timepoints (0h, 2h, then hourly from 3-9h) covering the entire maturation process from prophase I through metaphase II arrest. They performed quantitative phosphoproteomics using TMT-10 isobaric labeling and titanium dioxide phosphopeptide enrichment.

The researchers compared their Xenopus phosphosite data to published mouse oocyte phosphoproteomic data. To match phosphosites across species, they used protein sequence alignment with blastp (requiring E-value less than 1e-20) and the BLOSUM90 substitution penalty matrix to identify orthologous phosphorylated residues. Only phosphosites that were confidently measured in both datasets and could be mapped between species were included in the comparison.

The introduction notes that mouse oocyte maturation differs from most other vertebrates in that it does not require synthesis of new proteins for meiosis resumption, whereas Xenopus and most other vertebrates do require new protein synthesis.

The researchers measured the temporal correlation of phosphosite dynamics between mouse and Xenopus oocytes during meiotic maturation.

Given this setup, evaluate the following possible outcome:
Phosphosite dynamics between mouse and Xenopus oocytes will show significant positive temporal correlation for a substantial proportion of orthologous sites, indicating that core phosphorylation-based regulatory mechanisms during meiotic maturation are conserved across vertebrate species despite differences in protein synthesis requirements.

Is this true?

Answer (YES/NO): YES